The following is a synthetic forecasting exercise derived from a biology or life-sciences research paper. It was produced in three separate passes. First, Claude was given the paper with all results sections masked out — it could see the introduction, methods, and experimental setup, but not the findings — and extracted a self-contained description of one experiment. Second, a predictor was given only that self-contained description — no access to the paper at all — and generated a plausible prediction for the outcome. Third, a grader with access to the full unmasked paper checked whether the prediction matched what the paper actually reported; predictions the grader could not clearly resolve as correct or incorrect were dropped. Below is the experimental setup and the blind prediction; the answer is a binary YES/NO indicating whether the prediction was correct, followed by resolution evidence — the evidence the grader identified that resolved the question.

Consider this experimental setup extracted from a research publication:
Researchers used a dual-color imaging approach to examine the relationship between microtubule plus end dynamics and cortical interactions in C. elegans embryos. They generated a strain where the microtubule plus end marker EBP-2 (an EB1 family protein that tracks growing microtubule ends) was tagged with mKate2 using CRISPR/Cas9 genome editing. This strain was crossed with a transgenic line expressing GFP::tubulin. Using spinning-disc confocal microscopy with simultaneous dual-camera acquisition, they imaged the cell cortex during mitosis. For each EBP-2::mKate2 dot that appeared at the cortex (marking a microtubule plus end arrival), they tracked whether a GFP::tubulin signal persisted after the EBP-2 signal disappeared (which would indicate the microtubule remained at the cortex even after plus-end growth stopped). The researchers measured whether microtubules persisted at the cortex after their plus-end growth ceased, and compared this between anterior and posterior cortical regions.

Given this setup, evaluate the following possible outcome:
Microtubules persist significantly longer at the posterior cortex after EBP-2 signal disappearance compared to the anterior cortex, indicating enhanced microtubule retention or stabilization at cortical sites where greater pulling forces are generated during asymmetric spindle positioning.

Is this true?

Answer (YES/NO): NO